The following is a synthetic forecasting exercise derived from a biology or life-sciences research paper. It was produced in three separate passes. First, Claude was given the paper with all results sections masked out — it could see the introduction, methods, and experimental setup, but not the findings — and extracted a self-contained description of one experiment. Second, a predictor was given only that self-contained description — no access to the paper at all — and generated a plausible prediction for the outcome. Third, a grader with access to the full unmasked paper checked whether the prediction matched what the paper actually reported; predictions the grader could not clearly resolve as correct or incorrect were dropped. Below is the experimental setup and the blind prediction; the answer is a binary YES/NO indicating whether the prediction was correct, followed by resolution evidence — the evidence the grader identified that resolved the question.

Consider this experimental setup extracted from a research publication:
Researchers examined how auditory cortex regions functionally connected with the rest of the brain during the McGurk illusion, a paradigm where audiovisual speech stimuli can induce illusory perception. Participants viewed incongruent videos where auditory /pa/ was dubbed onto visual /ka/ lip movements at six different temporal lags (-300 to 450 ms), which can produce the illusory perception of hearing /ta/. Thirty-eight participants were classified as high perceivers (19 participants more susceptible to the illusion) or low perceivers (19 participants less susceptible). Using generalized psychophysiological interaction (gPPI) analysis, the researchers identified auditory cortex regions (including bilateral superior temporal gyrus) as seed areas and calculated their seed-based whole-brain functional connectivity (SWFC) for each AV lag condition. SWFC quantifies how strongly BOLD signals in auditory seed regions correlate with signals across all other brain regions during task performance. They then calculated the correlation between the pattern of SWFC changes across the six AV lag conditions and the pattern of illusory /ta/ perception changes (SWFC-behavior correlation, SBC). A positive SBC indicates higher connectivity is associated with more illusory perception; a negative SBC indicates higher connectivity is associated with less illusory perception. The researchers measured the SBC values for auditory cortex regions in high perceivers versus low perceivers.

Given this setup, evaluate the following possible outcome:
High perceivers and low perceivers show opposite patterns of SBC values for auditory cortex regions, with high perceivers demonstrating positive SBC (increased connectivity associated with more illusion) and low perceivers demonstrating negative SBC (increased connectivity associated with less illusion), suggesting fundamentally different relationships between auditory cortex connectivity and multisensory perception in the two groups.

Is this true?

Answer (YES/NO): NO